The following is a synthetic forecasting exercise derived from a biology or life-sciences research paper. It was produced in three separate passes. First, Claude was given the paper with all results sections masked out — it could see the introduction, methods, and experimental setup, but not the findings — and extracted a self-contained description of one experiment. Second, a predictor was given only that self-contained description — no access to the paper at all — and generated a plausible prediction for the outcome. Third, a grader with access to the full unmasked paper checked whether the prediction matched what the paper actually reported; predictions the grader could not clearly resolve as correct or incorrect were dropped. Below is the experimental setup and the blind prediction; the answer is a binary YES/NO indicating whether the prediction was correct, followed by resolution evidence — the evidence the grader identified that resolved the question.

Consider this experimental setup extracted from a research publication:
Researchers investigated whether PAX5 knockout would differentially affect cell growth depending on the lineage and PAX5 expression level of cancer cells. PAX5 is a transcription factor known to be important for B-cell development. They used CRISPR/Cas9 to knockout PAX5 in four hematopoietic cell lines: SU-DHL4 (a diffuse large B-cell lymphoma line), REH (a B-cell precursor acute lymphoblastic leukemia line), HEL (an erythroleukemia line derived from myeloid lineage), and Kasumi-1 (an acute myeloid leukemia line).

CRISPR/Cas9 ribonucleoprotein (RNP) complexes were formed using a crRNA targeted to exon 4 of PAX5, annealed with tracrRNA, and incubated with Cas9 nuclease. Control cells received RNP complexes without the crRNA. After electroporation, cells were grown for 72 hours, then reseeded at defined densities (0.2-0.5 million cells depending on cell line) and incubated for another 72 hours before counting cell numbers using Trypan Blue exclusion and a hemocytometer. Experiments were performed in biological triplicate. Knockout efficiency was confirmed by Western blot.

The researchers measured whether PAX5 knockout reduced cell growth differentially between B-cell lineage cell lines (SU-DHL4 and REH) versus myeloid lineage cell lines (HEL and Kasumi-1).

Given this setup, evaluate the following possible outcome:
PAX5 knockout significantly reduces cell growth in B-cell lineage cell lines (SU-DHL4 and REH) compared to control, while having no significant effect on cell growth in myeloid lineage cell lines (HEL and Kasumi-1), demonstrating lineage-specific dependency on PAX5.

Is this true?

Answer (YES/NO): YES